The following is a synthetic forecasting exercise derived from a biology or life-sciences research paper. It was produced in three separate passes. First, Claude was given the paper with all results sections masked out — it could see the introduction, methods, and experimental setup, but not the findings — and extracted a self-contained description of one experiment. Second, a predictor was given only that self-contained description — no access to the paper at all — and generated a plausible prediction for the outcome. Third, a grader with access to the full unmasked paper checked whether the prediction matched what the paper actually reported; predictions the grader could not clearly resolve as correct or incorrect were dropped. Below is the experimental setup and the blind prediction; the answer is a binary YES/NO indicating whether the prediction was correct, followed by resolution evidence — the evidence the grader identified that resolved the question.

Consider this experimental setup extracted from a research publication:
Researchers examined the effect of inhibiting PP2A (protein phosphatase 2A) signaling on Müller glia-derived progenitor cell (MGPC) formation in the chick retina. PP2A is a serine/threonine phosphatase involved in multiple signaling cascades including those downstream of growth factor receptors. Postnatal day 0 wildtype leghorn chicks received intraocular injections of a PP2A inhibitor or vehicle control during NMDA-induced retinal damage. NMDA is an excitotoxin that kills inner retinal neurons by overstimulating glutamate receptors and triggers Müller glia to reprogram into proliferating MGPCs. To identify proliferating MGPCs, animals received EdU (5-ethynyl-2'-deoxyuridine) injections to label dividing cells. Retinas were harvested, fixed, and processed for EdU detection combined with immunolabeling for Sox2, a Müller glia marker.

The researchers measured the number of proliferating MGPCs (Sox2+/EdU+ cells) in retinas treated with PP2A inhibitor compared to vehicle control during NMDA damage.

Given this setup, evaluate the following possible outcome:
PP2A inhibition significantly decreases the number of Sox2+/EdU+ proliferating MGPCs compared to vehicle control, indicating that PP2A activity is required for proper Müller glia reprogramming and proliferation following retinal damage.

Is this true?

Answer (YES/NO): YES